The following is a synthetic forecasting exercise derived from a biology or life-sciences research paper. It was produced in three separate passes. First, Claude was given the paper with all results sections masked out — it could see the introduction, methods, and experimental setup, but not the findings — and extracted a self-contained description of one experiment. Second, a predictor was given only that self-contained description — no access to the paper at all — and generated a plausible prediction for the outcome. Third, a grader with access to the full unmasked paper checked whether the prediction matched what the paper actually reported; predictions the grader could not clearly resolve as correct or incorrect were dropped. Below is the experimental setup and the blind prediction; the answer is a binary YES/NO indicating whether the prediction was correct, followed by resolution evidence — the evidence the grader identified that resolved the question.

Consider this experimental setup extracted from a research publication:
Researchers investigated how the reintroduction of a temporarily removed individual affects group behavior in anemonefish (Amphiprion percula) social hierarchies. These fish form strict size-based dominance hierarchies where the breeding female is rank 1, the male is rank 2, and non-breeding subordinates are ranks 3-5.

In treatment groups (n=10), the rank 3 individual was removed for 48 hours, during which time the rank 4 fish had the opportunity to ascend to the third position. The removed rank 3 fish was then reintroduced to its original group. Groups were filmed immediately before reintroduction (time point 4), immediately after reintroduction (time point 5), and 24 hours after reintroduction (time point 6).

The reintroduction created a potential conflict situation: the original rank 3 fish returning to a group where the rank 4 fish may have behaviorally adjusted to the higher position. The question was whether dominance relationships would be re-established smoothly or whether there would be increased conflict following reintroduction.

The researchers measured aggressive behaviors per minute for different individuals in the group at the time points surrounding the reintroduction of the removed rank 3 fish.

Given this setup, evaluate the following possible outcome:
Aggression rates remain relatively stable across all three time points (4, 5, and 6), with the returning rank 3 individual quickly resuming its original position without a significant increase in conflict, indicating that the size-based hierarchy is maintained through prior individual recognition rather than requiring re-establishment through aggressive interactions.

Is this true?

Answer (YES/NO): NO